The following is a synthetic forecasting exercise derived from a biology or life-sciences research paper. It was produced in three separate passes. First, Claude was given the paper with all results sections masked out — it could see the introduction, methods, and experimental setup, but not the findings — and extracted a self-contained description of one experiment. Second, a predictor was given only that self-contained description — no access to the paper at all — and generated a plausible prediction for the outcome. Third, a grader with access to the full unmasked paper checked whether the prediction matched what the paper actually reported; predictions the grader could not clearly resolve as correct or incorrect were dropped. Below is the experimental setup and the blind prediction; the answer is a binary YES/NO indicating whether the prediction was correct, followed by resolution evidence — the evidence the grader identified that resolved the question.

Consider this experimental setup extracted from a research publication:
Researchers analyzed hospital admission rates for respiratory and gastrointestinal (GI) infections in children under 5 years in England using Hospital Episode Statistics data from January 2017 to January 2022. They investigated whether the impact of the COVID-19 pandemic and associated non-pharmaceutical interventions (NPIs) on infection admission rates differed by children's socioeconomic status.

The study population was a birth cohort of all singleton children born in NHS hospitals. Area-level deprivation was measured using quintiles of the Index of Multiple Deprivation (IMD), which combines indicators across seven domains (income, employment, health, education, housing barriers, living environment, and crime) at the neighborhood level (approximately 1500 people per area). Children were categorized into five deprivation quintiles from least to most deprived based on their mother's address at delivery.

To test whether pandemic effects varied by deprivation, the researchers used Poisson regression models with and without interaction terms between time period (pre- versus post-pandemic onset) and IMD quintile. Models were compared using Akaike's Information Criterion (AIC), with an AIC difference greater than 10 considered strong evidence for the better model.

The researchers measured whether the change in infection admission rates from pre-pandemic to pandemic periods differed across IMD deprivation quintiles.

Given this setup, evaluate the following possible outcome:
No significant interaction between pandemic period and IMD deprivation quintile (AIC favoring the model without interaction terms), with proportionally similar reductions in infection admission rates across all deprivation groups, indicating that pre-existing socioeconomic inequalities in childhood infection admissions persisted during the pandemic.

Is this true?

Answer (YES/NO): YES